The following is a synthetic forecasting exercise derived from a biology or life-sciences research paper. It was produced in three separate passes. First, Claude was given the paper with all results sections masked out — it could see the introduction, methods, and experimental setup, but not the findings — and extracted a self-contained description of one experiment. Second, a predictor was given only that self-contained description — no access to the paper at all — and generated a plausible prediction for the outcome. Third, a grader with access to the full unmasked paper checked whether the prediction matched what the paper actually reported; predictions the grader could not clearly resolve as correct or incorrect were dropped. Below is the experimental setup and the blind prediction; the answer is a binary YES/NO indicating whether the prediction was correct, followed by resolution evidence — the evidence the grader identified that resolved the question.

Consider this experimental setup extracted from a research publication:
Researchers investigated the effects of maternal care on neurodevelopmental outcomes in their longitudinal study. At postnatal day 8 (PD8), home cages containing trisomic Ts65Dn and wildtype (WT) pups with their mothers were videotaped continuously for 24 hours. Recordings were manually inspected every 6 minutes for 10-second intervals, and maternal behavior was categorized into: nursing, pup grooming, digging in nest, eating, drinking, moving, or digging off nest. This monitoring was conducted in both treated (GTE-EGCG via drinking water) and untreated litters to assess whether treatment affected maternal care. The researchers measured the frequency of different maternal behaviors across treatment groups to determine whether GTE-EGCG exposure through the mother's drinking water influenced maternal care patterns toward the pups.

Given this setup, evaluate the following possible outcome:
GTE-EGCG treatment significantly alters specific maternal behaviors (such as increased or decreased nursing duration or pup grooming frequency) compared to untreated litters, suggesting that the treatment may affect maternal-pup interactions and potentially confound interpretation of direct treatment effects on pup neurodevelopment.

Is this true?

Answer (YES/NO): NO